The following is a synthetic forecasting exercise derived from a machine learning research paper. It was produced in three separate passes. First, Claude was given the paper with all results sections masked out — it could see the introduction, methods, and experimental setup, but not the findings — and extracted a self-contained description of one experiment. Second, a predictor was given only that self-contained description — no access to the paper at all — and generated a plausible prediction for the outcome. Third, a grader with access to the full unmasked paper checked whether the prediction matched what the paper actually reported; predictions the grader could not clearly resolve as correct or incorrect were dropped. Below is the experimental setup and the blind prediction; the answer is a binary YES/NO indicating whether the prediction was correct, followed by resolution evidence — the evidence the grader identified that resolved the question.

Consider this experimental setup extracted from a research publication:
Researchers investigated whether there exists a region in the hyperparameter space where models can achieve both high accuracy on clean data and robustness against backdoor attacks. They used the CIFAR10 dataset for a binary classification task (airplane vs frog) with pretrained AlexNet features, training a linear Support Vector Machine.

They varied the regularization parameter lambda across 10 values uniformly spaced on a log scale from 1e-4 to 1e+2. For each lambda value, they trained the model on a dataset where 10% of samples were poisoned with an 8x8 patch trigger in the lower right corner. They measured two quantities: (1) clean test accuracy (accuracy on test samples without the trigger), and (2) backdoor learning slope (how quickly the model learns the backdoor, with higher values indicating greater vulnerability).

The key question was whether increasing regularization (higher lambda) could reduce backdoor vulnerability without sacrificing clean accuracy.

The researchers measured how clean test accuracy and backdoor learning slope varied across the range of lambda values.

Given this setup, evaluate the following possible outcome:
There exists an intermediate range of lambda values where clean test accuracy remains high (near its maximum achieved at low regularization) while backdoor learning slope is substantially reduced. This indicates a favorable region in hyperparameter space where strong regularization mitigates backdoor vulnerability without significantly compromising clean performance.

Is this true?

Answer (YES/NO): NO